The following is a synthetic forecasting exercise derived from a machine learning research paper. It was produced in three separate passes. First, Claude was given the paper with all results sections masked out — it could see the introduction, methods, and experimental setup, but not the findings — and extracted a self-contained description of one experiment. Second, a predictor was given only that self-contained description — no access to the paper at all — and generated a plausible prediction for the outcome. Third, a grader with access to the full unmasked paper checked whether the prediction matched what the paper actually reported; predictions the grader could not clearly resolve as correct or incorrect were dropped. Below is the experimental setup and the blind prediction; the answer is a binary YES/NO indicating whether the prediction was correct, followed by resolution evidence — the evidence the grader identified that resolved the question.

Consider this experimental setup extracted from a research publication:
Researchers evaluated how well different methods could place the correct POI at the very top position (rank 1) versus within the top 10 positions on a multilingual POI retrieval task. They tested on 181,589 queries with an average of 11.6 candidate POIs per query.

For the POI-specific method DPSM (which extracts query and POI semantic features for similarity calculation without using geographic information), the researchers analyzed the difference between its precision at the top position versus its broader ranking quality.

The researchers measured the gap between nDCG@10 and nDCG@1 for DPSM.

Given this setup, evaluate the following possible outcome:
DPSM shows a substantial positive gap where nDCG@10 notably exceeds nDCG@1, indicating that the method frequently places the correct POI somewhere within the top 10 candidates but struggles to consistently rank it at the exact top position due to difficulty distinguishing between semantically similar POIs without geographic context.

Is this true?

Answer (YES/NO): YES